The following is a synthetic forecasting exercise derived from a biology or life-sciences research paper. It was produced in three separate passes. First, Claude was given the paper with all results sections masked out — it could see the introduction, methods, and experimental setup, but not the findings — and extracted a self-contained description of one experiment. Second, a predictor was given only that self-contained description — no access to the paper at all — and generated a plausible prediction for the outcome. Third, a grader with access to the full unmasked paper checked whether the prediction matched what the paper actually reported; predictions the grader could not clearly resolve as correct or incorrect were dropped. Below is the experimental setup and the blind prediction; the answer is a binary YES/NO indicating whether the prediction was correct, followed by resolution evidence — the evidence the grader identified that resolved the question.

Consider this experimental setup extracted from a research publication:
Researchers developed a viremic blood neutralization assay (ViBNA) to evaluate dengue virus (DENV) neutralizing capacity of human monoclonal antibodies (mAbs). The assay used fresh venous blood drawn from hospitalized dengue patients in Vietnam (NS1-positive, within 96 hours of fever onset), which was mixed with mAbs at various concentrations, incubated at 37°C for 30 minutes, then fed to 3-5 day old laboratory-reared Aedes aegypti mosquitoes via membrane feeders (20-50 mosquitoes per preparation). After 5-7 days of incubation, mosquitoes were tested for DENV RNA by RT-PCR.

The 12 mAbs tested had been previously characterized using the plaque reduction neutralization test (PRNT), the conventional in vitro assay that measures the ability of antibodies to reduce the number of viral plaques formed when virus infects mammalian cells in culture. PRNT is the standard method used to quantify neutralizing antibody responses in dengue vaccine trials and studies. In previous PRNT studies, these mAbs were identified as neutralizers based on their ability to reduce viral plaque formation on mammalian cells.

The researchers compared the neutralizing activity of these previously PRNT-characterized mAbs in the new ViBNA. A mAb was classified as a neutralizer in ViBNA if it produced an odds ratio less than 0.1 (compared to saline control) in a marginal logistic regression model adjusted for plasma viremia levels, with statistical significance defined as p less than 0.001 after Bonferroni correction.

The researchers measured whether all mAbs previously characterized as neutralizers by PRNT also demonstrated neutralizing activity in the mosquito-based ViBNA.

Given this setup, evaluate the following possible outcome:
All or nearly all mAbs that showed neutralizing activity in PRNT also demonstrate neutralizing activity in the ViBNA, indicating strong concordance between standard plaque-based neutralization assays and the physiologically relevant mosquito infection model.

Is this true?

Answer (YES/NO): NO